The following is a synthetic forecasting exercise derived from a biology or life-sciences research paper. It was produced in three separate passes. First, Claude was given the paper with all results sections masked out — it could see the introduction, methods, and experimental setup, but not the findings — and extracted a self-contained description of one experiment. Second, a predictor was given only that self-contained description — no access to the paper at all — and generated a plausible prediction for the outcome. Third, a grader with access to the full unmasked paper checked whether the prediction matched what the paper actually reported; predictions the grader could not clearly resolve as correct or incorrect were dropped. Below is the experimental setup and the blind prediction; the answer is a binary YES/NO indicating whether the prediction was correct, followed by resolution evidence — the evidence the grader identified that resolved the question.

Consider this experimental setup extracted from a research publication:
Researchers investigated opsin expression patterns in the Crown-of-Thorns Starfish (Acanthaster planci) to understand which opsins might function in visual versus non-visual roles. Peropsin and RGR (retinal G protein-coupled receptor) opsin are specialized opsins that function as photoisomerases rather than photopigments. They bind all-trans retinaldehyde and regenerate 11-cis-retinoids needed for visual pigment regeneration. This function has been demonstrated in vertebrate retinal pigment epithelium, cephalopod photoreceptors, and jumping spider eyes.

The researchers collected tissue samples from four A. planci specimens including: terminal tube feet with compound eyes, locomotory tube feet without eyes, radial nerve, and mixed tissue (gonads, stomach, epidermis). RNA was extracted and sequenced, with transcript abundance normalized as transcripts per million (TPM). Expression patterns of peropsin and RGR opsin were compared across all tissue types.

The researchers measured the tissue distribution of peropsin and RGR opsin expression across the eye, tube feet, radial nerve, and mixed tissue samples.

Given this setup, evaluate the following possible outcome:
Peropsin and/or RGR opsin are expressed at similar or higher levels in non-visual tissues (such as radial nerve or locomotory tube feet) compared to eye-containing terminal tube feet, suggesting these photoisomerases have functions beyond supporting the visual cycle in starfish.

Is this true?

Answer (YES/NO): NO